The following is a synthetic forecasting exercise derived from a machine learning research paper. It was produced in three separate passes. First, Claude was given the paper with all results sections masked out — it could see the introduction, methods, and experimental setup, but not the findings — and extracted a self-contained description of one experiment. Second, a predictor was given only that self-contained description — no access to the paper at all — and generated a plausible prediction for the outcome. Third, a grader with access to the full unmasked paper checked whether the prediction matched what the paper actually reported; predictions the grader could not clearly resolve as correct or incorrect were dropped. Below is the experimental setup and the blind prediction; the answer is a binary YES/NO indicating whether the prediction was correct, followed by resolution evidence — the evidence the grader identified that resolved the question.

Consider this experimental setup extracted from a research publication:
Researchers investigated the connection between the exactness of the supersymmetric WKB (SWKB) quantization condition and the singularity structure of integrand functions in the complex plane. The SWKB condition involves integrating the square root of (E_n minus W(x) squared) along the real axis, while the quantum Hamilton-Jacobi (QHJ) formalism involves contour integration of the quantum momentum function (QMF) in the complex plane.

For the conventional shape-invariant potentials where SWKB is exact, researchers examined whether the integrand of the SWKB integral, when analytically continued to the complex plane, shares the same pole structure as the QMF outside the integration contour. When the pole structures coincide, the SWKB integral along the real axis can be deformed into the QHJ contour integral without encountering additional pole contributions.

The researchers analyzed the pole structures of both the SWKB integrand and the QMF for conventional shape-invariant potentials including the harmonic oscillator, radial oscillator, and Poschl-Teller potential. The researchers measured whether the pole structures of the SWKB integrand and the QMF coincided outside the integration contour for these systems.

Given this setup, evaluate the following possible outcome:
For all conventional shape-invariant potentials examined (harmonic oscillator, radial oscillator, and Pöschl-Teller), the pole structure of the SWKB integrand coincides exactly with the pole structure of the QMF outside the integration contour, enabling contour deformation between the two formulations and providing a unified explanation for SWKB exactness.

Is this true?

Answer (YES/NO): YES